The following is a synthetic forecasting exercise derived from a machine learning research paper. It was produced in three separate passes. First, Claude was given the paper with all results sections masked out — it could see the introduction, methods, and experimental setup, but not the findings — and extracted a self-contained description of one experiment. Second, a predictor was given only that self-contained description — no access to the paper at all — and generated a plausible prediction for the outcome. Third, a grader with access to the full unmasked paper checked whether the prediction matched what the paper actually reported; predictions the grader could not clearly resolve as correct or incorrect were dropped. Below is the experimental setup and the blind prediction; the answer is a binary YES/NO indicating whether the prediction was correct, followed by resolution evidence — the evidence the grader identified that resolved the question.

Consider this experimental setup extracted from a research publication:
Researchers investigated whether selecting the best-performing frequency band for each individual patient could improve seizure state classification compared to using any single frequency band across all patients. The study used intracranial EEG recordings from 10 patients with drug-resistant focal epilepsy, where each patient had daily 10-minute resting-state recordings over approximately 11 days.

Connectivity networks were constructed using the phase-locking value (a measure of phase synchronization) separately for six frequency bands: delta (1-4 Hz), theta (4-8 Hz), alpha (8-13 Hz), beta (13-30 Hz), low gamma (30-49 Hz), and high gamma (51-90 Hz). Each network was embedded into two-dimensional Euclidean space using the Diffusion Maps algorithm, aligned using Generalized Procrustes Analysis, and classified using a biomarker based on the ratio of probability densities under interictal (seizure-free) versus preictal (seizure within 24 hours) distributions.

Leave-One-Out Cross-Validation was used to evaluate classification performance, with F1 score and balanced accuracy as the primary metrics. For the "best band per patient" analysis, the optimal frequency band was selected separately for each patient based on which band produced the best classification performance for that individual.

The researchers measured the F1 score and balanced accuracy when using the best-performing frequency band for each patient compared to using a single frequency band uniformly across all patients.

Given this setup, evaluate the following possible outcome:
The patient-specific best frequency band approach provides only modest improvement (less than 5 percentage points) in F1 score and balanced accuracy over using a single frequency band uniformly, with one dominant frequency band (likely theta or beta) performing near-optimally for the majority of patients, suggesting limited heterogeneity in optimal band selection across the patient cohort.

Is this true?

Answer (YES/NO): NO